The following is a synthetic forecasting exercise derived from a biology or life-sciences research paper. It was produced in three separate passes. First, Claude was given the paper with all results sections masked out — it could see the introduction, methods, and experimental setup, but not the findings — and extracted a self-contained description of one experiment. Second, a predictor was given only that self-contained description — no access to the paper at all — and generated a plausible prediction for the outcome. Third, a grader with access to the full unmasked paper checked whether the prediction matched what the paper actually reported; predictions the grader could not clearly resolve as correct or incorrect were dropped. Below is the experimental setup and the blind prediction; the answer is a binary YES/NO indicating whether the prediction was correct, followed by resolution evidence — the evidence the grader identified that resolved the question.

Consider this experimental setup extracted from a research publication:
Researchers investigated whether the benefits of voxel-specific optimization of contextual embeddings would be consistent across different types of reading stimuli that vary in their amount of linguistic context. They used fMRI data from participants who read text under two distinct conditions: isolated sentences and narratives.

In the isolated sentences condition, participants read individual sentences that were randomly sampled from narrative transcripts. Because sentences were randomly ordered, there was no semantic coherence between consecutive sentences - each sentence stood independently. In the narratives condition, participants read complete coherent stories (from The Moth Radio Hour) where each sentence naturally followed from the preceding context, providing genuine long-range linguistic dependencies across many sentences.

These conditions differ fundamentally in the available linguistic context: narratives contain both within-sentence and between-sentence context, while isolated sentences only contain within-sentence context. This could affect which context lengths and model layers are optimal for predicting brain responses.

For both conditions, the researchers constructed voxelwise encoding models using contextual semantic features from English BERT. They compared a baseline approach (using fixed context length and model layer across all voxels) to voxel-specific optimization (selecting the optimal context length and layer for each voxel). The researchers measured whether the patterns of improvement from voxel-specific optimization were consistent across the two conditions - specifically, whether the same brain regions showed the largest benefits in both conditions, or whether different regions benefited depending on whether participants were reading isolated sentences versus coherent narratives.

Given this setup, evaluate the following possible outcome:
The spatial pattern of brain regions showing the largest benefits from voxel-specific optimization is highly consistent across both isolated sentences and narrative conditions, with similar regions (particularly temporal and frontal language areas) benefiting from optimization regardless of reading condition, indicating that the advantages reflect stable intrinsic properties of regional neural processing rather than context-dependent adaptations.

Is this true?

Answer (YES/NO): NO